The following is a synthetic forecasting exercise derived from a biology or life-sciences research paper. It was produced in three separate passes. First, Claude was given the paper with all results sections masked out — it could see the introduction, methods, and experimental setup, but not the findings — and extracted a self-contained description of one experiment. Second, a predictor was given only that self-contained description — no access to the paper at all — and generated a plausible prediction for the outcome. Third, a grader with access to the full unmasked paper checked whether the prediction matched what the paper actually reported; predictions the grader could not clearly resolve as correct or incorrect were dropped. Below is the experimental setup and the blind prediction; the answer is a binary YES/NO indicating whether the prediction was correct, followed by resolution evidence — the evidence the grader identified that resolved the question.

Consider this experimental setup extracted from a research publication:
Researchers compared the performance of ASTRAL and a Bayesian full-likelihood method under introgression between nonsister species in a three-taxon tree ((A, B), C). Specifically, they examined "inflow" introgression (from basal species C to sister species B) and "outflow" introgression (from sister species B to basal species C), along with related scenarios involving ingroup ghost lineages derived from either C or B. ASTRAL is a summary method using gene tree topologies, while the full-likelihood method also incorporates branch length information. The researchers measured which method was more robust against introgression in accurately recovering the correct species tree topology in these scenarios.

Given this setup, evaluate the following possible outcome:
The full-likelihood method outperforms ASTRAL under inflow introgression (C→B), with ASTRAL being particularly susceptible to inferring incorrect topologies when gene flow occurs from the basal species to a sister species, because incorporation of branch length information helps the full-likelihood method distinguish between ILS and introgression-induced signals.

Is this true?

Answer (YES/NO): NO